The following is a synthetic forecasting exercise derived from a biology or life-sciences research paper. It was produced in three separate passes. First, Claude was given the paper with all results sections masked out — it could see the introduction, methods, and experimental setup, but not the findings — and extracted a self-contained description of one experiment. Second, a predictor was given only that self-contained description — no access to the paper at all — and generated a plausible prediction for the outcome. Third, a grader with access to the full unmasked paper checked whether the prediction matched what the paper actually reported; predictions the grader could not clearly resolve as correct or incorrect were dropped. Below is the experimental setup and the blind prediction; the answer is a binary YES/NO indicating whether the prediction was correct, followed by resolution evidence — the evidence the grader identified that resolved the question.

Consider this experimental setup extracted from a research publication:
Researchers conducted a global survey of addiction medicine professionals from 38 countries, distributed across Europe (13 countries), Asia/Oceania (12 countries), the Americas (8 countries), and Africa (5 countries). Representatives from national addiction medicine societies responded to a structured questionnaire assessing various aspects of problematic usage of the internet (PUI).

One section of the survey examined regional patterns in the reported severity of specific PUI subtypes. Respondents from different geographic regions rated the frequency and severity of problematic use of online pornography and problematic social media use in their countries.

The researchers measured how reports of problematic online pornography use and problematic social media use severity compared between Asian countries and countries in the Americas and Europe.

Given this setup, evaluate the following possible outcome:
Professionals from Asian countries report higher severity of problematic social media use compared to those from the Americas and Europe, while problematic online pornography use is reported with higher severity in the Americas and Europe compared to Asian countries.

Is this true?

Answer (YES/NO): NO